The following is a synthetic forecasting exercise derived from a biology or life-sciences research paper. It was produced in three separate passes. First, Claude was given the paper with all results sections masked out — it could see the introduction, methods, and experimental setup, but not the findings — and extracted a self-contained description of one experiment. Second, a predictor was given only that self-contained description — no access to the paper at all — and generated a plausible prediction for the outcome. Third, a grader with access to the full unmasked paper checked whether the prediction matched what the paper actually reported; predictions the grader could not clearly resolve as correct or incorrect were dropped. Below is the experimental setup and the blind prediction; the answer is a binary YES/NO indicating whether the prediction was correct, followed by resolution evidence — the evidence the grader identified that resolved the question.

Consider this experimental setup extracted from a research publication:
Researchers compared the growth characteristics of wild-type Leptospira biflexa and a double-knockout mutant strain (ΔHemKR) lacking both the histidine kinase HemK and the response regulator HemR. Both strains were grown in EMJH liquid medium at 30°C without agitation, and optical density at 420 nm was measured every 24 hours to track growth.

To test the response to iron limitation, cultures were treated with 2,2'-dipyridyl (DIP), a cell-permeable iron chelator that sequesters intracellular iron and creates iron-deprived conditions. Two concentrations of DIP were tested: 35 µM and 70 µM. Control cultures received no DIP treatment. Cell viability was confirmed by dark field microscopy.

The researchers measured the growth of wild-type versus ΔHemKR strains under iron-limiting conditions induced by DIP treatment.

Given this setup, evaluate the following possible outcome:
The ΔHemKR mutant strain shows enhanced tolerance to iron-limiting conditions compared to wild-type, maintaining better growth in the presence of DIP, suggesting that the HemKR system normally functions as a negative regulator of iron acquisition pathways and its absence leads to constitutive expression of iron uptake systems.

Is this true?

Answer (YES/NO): YES